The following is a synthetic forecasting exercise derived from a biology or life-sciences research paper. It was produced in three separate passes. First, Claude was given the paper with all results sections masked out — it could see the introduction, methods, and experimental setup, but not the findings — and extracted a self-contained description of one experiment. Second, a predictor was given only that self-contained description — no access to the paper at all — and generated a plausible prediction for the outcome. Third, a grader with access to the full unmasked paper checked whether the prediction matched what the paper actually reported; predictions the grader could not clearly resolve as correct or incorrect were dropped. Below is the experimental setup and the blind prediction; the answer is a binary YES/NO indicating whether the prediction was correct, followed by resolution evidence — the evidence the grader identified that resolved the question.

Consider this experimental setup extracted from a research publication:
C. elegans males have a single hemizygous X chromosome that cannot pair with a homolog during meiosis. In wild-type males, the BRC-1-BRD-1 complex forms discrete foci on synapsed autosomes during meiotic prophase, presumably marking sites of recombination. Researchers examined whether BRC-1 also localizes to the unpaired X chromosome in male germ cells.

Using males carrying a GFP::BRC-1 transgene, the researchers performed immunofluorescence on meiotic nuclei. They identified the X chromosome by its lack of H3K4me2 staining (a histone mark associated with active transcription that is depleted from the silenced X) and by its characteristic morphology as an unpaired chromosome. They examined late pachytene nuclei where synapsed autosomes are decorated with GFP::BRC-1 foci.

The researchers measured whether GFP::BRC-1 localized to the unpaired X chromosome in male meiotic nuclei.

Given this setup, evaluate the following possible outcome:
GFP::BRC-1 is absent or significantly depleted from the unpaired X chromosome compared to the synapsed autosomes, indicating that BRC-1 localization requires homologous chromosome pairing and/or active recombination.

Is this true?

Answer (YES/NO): YES